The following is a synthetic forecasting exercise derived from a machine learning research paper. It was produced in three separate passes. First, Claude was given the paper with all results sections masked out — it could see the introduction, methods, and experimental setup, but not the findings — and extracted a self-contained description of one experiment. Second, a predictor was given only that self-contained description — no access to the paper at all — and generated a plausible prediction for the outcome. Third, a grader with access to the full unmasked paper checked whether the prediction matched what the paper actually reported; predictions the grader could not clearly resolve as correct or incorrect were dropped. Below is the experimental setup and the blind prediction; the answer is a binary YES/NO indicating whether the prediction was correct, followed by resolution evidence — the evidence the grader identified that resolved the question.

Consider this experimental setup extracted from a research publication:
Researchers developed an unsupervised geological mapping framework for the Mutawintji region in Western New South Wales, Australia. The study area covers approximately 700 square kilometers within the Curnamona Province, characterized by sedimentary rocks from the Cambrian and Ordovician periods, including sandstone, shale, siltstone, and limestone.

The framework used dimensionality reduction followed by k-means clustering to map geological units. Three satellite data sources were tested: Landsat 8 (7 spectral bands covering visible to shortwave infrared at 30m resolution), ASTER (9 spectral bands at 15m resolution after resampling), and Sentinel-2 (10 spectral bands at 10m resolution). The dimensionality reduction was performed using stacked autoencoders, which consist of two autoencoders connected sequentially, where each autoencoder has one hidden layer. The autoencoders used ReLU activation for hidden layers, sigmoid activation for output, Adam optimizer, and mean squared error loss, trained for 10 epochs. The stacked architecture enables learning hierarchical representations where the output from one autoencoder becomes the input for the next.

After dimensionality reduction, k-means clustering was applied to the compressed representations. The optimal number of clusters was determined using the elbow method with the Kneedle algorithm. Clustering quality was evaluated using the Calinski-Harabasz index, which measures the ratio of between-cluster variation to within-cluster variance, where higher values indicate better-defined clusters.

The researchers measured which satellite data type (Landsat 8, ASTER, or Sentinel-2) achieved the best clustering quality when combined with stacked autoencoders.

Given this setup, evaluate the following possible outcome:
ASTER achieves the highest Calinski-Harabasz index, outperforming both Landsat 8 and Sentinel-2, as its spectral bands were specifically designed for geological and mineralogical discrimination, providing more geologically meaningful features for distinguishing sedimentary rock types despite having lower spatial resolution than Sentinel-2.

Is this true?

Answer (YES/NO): NO